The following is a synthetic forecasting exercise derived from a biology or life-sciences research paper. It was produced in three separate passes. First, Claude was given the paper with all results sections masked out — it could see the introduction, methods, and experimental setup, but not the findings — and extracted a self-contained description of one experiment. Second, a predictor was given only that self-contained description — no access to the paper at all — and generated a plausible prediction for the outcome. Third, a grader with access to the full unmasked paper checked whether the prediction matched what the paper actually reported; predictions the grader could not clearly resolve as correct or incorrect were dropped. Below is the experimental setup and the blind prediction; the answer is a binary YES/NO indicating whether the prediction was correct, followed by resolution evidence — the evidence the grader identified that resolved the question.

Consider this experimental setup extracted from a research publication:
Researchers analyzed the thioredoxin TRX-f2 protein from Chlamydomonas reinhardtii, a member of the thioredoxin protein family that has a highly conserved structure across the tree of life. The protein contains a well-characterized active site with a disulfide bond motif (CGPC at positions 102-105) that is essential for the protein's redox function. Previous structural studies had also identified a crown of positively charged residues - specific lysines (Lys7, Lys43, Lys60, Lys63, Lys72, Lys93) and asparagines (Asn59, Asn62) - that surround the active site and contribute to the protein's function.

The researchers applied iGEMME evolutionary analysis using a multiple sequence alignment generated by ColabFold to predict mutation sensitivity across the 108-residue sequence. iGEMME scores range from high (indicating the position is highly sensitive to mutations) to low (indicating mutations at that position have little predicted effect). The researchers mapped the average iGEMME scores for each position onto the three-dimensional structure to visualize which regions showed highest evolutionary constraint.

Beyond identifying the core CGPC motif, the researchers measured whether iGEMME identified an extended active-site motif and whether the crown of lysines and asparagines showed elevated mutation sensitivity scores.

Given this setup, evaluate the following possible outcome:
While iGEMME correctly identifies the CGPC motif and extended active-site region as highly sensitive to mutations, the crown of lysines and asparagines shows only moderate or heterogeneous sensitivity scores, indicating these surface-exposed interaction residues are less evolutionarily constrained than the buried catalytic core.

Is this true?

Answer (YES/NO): NO